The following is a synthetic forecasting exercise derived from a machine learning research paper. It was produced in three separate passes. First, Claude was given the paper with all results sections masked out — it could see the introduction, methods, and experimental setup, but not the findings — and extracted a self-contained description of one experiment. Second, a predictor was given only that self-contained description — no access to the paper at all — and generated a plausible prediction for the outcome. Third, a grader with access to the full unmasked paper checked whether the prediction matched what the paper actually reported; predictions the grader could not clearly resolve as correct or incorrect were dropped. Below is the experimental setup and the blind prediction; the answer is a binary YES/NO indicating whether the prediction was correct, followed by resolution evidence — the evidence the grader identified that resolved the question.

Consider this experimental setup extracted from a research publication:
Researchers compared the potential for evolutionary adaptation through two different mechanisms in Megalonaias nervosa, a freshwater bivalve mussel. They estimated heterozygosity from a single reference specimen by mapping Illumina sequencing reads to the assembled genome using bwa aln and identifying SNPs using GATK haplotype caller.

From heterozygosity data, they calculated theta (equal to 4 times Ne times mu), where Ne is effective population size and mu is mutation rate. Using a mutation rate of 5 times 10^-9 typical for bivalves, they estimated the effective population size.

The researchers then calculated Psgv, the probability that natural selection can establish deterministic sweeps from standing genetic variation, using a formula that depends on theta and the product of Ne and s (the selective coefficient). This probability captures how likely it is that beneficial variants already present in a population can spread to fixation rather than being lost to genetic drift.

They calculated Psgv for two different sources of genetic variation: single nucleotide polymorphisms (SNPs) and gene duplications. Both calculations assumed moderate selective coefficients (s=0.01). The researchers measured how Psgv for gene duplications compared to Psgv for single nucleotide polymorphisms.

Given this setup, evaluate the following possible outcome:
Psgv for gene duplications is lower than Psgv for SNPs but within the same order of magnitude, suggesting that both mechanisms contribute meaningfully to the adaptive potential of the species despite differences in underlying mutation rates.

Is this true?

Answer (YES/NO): NO